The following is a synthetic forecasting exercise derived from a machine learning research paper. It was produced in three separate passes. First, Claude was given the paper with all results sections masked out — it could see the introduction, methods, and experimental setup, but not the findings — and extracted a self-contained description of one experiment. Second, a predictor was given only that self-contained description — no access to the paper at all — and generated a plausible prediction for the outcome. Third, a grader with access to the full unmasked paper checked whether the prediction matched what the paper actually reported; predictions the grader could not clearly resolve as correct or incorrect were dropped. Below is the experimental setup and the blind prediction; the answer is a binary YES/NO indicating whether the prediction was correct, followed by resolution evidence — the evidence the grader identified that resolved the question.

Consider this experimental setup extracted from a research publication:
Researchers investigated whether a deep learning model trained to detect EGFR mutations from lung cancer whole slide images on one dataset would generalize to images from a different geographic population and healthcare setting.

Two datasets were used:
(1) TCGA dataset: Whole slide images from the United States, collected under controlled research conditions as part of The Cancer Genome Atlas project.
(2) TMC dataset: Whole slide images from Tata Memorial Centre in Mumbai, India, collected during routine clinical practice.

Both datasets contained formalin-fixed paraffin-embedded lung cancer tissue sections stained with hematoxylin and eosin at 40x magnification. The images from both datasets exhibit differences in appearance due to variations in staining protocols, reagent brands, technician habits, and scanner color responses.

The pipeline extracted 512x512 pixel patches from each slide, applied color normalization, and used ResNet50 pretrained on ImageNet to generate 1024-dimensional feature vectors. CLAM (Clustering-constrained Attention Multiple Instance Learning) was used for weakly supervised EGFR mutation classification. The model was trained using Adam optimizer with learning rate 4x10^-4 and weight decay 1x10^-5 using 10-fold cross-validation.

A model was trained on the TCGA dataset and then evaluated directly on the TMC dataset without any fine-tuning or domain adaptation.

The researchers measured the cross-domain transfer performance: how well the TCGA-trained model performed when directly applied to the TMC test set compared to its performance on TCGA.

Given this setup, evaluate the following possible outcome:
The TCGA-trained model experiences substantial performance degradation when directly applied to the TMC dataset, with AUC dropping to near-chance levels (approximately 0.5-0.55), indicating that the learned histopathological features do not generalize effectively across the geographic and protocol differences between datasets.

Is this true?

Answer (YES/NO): YES